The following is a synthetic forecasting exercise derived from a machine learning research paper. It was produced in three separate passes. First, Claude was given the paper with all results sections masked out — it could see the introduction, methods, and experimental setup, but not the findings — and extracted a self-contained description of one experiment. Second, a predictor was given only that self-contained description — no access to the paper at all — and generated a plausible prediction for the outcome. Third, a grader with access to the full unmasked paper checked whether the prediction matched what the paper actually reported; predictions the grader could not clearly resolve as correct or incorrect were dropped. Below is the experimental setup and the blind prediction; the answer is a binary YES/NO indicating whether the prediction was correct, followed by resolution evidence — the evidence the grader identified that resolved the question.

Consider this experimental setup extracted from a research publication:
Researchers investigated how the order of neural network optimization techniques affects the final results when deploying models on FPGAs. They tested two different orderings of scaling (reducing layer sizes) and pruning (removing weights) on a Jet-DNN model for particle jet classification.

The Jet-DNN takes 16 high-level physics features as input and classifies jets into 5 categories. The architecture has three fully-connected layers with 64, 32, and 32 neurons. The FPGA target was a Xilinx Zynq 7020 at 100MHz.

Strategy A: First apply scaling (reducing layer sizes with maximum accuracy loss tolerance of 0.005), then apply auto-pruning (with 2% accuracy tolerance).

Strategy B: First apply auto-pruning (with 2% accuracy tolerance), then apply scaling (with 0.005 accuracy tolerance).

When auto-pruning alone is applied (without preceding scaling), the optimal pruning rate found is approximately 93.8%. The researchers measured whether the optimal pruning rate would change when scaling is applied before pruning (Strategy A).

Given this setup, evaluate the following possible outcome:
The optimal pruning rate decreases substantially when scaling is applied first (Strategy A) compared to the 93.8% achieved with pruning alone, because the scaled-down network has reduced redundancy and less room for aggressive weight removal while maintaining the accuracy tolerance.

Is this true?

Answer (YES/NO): YES